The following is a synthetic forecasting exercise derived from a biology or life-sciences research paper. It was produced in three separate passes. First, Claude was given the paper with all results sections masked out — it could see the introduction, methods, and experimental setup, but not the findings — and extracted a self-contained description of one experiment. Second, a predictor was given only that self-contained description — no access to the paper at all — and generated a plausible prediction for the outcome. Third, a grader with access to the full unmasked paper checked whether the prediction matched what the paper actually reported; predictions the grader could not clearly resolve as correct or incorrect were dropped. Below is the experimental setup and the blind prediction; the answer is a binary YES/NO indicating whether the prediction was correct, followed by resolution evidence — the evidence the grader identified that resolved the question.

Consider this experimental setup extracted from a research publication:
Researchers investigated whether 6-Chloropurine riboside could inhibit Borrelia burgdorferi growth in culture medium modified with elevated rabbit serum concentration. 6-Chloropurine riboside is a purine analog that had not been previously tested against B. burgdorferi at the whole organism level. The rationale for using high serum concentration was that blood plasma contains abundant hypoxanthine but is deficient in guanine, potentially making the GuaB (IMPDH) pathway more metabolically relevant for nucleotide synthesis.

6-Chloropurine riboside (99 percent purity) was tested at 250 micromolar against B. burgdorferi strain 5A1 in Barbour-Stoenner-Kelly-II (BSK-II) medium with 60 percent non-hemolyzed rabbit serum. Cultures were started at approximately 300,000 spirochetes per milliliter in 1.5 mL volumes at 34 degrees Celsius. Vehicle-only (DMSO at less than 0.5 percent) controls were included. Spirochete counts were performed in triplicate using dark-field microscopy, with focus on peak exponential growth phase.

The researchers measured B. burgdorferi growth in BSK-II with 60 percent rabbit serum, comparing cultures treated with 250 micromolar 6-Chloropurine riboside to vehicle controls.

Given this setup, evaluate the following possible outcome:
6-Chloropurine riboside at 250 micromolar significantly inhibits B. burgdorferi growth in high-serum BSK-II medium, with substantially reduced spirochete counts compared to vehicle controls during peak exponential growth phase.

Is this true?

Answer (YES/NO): YES